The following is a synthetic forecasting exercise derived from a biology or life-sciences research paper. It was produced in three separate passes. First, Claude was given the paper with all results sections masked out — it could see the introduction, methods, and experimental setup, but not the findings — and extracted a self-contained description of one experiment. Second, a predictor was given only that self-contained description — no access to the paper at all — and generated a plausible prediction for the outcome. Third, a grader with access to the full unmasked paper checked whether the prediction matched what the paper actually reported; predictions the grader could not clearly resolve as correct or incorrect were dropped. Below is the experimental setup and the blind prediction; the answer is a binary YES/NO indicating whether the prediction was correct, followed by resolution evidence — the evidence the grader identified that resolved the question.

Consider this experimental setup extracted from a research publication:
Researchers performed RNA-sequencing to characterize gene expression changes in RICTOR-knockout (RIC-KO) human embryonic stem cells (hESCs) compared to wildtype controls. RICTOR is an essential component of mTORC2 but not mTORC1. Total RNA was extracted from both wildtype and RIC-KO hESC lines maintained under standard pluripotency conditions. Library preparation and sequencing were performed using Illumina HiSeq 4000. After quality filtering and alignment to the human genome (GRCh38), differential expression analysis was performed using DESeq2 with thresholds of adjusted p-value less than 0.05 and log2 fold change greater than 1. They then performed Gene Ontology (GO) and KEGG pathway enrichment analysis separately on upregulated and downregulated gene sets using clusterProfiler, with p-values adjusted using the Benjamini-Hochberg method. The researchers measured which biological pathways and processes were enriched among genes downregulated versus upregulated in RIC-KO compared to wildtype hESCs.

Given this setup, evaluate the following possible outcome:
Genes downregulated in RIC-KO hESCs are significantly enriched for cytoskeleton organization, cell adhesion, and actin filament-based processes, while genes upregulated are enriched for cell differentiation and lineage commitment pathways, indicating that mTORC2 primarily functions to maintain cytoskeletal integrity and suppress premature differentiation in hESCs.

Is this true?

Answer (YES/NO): NO